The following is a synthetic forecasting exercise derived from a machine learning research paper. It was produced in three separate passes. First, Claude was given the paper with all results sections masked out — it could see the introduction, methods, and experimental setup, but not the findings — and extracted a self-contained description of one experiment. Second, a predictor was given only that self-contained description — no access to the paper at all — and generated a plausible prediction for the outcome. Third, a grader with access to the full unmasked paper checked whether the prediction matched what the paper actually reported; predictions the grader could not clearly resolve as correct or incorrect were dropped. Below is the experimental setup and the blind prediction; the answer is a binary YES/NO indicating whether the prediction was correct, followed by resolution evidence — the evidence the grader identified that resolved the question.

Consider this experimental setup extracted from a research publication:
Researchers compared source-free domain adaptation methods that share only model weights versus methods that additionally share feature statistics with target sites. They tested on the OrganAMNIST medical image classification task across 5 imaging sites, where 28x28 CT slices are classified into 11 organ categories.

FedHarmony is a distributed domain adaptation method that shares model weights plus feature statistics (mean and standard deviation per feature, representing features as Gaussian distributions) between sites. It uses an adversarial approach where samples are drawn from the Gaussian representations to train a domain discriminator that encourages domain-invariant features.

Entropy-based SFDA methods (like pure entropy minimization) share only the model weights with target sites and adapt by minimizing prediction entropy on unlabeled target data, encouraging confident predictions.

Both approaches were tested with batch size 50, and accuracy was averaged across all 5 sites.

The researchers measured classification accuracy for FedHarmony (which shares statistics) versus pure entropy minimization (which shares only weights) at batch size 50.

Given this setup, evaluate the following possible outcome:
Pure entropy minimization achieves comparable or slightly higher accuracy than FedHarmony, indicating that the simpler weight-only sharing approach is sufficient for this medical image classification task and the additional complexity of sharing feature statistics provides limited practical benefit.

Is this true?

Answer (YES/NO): NO